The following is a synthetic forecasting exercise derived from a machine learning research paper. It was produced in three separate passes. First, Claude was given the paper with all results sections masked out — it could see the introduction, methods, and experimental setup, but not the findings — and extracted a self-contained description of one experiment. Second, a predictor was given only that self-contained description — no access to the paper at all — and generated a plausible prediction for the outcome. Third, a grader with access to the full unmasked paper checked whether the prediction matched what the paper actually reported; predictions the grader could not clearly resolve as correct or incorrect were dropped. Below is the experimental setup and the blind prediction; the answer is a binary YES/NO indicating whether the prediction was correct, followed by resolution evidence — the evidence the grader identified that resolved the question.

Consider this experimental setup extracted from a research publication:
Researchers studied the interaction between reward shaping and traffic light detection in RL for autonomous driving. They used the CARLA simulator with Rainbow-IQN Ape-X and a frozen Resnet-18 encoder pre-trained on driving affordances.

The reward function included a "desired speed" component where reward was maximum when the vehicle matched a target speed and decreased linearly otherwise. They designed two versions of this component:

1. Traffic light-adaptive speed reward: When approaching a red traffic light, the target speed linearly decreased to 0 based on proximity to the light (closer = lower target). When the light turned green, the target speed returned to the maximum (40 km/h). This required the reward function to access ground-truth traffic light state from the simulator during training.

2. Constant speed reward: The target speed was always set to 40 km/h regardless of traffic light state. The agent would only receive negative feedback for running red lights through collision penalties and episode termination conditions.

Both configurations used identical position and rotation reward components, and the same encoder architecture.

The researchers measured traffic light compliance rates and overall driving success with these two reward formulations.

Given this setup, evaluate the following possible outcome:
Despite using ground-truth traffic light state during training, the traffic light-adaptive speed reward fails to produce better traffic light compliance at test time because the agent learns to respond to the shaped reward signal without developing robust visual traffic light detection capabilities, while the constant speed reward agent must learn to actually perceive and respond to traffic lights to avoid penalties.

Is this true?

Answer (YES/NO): NO